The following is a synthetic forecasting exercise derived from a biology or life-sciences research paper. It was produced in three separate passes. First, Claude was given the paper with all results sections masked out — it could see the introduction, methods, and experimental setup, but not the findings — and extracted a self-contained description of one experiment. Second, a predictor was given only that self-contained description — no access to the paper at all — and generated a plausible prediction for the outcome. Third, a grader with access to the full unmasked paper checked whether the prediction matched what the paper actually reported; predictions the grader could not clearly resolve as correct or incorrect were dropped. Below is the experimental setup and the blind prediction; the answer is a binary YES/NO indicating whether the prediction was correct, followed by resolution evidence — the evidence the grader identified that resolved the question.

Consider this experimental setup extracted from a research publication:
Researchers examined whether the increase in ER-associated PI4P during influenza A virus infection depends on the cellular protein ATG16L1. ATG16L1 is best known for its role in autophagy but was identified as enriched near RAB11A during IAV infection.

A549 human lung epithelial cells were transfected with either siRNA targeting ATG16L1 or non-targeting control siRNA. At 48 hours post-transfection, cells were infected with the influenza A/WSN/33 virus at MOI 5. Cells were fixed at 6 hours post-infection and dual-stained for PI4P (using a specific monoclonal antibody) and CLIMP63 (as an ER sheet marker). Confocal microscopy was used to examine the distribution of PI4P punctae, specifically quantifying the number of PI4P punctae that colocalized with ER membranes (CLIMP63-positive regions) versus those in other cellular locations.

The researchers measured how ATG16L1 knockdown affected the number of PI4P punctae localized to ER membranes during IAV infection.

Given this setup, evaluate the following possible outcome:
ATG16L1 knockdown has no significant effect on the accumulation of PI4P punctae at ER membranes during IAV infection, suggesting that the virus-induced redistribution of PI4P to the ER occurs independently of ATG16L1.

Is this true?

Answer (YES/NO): NO